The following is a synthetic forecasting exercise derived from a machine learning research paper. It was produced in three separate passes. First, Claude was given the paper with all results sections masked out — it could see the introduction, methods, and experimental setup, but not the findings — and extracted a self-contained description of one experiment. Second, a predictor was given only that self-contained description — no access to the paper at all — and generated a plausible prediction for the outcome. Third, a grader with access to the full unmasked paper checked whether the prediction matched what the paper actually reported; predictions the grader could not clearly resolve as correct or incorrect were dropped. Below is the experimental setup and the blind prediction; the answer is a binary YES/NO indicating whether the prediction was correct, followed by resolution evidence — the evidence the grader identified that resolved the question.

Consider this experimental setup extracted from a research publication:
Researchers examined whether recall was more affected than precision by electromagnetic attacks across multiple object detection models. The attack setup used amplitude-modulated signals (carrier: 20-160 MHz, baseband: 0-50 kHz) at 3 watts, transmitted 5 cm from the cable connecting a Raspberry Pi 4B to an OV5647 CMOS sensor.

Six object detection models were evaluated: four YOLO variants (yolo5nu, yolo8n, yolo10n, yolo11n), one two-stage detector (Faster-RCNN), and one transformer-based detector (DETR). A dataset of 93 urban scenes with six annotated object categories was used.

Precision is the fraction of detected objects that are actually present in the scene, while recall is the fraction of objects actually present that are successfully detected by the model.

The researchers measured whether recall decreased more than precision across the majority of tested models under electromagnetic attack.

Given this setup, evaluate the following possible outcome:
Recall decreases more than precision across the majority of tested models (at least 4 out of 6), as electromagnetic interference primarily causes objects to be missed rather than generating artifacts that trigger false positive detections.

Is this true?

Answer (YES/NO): YES